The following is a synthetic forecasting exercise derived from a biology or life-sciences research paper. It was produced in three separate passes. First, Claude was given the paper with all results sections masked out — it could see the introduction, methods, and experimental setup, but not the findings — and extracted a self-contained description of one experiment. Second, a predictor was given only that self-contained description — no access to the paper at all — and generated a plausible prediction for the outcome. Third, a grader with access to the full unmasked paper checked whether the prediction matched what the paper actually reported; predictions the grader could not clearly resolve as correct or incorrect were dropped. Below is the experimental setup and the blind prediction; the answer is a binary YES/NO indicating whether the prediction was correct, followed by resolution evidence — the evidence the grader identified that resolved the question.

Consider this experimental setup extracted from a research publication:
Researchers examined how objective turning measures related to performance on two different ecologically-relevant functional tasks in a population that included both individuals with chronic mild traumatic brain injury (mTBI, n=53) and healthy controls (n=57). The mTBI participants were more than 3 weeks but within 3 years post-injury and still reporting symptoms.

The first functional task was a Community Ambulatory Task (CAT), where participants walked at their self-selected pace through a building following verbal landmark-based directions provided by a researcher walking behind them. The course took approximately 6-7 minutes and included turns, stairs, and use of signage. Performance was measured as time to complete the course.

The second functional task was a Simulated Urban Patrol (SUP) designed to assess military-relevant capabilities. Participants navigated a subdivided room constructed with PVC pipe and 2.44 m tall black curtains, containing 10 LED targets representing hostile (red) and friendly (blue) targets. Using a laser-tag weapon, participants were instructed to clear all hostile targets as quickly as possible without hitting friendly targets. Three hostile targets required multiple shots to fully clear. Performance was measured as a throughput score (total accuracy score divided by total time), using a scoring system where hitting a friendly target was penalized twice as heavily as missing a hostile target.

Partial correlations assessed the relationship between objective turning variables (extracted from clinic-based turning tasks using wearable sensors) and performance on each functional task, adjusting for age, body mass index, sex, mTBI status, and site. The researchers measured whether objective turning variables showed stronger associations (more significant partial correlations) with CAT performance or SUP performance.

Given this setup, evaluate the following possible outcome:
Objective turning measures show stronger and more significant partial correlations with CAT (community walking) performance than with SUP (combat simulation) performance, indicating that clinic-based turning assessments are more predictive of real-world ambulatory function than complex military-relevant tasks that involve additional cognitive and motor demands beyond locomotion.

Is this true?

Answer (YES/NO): YES